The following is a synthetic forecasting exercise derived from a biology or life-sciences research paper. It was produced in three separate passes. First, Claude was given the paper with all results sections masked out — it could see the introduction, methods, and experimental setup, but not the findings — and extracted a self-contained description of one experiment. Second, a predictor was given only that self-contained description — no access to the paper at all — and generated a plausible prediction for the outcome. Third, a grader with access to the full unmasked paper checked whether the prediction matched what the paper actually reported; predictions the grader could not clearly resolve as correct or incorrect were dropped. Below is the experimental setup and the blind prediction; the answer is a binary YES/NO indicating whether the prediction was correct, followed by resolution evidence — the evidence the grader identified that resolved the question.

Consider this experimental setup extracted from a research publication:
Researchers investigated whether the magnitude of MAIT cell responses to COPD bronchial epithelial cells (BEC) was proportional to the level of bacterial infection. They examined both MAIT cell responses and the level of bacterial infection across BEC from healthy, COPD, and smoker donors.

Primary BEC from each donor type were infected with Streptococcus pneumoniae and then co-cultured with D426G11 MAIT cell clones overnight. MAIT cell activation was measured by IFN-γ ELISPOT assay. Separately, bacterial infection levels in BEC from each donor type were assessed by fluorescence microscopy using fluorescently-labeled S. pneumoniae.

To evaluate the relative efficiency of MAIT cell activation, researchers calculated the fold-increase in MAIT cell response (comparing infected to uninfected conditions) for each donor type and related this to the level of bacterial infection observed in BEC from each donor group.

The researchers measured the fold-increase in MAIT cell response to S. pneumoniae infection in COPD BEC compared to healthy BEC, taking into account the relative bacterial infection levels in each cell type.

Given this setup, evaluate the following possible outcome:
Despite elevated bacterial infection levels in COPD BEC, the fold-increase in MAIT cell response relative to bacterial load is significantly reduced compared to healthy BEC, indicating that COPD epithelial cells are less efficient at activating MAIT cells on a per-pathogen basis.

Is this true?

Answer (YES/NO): YES